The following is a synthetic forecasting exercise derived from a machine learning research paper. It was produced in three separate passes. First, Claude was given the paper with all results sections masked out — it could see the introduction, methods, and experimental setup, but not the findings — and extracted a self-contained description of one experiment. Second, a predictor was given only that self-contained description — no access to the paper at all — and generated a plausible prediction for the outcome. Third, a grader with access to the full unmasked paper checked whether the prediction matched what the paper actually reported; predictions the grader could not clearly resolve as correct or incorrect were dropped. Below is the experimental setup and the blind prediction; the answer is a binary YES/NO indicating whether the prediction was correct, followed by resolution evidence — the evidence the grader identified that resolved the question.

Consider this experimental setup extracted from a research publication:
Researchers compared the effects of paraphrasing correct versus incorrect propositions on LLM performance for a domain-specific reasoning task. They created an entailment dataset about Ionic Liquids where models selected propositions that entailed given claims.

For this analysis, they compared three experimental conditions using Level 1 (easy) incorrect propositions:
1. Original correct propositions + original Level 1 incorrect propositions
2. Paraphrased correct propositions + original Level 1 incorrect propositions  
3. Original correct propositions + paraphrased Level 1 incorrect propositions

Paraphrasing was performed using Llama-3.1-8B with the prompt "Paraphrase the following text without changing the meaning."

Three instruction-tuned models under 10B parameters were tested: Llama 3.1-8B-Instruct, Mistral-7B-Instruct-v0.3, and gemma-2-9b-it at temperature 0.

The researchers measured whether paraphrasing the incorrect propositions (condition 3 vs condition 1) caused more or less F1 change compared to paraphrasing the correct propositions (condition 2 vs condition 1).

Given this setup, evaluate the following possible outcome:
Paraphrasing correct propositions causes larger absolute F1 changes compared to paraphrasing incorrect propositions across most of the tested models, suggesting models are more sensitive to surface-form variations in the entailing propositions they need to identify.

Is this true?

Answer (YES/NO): NO